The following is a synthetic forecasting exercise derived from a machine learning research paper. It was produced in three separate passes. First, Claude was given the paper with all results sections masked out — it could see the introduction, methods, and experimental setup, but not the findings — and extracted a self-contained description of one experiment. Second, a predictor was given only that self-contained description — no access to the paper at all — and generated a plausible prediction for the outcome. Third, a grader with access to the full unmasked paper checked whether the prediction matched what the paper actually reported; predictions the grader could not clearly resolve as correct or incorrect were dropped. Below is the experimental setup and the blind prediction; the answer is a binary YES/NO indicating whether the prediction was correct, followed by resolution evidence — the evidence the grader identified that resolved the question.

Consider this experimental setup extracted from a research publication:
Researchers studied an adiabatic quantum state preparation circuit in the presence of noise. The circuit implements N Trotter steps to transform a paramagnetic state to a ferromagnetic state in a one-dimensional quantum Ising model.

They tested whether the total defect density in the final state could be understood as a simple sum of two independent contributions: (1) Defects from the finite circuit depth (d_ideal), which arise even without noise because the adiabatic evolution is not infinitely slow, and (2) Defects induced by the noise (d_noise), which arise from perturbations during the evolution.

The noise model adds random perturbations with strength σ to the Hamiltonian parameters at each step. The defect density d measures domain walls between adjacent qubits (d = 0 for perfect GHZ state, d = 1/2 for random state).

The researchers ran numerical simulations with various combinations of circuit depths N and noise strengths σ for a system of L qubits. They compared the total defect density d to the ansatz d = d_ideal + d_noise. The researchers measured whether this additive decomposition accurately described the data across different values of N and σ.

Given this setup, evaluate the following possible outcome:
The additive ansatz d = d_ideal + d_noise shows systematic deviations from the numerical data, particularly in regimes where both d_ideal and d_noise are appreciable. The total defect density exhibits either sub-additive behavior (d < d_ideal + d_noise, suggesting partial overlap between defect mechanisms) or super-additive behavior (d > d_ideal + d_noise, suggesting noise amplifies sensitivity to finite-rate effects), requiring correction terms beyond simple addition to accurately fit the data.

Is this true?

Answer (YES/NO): NO